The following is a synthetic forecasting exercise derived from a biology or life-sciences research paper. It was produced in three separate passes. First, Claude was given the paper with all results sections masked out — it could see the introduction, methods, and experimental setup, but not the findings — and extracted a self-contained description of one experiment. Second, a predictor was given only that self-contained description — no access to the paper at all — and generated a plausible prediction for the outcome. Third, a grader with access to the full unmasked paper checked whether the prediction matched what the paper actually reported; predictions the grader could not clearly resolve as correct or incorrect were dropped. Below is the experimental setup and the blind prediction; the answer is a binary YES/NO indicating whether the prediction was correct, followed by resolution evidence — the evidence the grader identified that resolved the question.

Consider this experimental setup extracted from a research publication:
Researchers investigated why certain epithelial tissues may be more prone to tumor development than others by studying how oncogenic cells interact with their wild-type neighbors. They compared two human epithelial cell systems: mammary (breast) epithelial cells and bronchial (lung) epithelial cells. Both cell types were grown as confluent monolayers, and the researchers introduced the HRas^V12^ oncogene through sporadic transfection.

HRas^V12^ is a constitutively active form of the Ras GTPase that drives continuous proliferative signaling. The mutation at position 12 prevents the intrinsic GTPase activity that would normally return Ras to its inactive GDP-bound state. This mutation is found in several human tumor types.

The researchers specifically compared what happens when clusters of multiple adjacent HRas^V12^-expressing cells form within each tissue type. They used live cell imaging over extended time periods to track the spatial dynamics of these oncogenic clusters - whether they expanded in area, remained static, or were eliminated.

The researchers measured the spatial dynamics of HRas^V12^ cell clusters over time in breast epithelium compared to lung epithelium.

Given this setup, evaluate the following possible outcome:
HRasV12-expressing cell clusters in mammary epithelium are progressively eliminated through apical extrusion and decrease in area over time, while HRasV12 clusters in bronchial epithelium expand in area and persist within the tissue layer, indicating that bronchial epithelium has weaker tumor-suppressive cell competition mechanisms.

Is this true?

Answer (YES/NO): NO